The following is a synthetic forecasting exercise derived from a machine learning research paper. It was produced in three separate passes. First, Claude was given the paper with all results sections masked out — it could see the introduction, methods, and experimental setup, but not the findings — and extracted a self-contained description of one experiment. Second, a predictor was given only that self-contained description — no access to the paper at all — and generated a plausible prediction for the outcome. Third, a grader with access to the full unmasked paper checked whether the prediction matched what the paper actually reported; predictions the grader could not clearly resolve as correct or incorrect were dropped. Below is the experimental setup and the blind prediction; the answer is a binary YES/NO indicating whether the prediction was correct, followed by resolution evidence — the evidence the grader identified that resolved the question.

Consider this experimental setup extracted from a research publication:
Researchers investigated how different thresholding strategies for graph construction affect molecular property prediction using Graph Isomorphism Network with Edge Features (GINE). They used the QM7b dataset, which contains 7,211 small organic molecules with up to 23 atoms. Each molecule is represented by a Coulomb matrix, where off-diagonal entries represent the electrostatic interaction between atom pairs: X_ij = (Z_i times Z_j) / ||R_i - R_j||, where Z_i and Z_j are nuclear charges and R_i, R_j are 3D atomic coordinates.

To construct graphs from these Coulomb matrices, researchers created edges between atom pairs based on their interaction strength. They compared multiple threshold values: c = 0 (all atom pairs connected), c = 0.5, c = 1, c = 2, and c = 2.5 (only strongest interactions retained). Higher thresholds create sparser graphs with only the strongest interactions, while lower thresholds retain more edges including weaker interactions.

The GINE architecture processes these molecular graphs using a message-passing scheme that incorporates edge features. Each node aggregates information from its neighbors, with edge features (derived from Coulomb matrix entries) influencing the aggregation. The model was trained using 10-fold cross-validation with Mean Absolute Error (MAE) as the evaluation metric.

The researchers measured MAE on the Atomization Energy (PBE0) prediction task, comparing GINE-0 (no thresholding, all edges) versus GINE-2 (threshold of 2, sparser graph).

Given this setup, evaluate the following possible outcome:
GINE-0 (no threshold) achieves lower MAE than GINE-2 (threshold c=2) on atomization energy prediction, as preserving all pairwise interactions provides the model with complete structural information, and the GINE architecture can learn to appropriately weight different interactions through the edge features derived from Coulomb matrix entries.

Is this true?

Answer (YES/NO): NO